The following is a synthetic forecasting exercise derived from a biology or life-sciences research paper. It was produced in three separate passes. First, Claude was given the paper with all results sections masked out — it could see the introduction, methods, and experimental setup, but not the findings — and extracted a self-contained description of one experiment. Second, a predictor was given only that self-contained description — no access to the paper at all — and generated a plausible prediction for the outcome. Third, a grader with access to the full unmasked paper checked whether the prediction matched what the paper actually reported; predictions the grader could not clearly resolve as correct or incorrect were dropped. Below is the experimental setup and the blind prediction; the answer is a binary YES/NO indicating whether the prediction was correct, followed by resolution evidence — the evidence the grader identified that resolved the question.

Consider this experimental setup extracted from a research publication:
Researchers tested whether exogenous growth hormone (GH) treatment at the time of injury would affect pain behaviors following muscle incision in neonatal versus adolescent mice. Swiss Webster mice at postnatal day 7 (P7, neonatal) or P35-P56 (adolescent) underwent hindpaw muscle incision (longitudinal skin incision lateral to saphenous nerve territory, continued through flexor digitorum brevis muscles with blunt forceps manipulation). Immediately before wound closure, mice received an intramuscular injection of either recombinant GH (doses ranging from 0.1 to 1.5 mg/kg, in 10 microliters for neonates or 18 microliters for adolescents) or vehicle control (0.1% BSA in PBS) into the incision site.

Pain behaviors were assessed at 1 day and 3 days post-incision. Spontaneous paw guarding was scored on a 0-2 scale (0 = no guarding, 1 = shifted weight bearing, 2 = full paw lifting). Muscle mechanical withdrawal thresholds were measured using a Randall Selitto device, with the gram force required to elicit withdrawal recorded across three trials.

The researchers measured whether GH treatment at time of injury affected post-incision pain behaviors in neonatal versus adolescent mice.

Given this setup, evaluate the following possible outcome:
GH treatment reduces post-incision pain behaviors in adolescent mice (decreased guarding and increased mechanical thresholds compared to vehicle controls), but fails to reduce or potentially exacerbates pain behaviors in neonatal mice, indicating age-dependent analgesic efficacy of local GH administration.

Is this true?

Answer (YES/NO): NO